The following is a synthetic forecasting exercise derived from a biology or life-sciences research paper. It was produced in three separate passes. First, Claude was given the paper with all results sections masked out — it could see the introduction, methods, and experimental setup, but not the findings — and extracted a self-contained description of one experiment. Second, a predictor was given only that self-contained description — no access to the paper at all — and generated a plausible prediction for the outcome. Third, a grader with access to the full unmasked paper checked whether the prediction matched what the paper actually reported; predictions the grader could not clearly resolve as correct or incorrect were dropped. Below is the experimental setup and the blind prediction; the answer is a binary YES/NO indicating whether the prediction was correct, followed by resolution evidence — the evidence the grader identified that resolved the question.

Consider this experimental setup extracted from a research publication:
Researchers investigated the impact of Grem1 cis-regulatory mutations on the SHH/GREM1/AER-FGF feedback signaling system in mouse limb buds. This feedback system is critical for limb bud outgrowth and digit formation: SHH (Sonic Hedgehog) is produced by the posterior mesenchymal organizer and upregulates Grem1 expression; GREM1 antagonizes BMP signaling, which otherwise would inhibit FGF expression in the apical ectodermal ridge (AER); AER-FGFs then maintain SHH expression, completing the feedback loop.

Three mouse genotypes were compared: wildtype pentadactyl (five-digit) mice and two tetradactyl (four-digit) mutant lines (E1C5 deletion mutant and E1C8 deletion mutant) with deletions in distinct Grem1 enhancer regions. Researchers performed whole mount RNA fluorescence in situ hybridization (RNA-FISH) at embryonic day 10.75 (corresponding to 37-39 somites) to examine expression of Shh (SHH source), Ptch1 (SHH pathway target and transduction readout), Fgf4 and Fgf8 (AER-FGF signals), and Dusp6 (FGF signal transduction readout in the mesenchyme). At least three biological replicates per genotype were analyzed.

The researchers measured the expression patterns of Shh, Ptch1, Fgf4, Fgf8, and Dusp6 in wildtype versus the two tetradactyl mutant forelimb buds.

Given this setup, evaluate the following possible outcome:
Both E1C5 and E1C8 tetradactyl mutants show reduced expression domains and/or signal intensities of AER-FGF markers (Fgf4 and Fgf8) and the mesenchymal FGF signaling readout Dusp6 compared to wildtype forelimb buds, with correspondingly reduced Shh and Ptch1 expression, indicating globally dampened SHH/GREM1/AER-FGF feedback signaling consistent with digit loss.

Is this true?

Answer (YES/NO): YES